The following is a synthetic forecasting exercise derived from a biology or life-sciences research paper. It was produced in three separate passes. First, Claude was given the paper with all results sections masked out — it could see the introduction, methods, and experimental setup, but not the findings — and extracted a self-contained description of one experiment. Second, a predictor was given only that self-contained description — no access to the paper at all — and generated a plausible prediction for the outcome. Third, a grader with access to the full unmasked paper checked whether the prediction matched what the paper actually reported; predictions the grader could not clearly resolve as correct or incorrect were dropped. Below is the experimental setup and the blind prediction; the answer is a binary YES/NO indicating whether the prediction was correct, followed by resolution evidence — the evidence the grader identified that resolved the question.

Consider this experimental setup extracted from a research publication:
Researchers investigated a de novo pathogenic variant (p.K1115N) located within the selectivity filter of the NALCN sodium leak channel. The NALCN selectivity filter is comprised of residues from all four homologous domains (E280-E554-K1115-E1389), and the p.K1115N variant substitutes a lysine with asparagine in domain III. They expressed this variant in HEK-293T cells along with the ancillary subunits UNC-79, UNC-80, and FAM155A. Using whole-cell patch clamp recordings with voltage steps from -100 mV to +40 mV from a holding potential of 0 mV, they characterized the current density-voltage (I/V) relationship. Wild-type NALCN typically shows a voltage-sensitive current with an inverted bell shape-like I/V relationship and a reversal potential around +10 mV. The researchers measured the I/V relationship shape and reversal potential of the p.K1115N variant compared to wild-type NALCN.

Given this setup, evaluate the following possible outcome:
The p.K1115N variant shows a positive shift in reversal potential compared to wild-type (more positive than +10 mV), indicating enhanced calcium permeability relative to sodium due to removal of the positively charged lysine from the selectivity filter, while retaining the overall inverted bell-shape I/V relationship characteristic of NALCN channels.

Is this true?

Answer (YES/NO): NO